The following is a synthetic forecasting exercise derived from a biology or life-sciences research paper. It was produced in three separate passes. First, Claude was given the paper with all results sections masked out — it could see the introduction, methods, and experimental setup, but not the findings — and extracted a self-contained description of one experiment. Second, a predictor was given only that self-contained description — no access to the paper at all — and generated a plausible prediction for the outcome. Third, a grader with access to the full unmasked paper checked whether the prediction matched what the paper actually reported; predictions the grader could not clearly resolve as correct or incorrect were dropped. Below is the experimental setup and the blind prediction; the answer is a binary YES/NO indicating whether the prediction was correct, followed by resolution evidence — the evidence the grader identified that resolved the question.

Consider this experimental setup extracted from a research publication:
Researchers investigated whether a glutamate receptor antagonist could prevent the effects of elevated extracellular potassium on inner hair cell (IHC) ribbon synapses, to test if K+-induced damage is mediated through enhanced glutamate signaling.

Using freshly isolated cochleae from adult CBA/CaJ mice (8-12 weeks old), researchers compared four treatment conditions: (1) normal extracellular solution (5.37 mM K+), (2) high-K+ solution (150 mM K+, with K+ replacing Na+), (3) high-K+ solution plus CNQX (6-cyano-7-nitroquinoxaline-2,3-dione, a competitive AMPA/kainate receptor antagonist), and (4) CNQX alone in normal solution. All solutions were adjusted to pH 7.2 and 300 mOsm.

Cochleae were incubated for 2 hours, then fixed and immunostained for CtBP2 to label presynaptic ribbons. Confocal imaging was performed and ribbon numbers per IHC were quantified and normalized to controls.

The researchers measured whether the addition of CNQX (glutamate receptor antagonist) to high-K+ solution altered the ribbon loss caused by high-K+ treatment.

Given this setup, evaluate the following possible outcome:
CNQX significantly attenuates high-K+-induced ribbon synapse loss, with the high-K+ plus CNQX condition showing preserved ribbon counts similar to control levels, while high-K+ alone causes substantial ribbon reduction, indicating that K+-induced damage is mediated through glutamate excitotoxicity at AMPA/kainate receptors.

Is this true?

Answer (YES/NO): NO